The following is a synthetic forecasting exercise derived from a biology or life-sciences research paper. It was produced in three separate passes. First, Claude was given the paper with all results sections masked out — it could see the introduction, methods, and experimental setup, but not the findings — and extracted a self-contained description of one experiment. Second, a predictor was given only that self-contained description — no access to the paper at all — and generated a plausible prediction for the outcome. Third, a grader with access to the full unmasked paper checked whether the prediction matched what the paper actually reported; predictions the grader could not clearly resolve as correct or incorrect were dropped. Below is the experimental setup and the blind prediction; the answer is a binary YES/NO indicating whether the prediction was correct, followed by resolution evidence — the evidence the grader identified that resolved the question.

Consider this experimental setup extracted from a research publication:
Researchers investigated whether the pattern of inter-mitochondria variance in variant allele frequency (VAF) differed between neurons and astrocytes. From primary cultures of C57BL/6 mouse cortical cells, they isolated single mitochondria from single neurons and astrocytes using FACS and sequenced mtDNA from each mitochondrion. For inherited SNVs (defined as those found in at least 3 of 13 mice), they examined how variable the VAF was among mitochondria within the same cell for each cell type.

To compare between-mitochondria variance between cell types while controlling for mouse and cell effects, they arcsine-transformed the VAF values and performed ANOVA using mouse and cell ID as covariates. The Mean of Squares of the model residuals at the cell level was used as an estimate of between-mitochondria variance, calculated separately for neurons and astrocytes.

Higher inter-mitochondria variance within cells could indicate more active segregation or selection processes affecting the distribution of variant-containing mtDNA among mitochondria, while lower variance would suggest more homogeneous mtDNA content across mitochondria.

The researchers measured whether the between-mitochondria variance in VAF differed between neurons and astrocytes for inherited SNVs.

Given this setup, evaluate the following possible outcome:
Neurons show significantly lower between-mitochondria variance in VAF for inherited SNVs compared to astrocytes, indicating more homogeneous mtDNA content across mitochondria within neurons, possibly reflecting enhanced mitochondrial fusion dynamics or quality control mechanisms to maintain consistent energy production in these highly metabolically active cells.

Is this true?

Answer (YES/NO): NO